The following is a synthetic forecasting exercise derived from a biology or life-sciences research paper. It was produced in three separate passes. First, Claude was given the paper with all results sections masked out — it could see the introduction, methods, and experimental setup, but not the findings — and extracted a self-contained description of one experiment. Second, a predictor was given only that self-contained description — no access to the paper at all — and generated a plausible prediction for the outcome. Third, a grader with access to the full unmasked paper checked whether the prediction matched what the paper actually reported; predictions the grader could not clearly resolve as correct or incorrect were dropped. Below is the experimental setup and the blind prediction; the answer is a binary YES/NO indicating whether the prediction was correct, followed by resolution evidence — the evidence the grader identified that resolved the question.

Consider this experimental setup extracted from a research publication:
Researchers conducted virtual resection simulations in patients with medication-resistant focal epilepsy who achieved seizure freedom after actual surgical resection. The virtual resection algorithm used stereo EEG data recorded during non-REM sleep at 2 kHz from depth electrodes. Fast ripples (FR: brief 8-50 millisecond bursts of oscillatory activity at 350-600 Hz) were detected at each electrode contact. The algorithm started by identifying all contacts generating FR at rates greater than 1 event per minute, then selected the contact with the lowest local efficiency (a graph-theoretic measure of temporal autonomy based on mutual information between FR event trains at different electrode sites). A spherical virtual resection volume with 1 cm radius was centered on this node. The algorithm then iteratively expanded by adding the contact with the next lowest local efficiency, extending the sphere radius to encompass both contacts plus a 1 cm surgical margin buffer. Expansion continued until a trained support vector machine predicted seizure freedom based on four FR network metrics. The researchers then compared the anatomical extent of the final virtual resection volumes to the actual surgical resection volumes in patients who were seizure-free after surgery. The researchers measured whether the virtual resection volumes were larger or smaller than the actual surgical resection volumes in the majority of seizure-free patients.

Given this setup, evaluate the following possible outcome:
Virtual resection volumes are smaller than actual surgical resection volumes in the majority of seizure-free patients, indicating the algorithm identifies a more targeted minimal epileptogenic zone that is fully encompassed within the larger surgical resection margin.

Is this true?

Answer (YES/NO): NO